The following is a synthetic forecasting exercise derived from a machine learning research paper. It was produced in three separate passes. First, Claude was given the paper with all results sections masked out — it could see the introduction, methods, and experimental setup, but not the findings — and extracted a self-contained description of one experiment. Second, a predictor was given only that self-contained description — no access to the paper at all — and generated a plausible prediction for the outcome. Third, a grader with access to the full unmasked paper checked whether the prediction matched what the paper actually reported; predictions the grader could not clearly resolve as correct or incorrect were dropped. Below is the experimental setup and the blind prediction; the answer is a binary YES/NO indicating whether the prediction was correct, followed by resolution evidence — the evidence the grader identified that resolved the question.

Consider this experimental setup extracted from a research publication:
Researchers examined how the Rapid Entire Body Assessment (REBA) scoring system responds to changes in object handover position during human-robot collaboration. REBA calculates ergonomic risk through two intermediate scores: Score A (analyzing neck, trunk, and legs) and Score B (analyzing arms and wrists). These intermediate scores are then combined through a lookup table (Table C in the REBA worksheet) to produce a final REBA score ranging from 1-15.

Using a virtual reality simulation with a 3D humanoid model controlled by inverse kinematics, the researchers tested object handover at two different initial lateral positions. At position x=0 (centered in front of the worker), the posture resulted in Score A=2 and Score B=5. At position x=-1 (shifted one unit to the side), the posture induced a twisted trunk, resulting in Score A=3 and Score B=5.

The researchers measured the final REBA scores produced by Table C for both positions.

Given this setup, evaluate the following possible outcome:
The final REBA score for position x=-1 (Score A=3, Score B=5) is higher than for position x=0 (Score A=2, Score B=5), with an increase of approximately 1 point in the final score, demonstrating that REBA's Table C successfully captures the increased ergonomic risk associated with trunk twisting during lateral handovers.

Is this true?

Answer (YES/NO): NO